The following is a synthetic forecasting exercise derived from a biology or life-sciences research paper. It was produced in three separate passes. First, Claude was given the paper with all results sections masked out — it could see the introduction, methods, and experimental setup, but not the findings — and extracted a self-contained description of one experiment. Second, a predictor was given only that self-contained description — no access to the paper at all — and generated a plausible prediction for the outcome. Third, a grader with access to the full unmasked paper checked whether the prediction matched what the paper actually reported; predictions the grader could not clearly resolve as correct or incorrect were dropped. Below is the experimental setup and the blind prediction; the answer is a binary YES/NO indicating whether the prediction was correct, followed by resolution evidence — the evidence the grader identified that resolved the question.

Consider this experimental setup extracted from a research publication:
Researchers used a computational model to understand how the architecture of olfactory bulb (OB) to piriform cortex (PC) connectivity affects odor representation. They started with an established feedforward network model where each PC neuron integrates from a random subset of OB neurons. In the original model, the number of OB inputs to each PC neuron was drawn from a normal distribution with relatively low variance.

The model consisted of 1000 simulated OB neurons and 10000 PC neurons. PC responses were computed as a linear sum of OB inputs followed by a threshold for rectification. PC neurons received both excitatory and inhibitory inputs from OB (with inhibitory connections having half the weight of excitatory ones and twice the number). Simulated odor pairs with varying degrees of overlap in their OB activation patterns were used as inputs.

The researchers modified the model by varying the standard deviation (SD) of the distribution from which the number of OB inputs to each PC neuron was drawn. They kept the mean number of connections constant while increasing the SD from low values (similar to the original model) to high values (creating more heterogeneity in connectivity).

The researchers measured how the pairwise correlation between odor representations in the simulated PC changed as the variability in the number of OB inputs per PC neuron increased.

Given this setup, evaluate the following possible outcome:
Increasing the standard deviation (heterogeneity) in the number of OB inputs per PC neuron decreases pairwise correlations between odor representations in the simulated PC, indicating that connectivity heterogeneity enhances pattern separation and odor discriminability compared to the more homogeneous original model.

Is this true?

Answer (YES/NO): NO